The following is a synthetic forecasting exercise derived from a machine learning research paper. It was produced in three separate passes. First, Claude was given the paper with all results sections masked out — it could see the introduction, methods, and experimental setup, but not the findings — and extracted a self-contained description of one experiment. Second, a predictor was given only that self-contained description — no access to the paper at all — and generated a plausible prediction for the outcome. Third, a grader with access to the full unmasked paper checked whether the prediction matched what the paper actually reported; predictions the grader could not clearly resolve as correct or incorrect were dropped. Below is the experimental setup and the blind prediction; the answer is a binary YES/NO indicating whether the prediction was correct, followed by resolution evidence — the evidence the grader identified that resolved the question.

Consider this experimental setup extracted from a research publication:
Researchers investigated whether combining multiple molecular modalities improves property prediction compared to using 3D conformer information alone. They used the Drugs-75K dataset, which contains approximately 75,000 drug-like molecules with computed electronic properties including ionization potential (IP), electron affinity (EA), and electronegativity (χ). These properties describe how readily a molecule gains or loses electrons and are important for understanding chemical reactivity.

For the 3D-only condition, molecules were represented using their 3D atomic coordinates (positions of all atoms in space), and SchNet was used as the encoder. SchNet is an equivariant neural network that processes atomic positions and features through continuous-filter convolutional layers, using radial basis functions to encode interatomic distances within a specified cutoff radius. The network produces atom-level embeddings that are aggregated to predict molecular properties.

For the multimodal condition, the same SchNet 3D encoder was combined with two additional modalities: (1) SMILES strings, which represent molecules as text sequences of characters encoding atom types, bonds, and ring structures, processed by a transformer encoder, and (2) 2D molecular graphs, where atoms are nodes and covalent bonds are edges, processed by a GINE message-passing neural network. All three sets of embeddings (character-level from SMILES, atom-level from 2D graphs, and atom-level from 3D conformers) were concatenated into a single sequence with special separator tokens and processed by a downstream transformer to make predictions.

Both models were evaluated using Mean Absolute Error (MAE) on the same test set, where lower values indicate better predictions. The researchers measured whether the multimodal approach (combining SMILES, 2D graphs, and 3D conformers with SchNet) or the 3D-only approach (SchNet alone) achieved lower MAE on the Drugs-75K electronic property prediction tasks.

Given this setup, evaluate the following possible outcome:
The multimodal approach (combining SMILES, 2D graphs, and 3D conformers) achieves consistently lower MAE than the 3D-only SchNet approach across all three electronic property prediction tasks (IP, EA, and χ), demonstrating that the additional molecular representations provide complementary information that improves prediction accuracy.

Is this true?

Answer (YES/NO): NO